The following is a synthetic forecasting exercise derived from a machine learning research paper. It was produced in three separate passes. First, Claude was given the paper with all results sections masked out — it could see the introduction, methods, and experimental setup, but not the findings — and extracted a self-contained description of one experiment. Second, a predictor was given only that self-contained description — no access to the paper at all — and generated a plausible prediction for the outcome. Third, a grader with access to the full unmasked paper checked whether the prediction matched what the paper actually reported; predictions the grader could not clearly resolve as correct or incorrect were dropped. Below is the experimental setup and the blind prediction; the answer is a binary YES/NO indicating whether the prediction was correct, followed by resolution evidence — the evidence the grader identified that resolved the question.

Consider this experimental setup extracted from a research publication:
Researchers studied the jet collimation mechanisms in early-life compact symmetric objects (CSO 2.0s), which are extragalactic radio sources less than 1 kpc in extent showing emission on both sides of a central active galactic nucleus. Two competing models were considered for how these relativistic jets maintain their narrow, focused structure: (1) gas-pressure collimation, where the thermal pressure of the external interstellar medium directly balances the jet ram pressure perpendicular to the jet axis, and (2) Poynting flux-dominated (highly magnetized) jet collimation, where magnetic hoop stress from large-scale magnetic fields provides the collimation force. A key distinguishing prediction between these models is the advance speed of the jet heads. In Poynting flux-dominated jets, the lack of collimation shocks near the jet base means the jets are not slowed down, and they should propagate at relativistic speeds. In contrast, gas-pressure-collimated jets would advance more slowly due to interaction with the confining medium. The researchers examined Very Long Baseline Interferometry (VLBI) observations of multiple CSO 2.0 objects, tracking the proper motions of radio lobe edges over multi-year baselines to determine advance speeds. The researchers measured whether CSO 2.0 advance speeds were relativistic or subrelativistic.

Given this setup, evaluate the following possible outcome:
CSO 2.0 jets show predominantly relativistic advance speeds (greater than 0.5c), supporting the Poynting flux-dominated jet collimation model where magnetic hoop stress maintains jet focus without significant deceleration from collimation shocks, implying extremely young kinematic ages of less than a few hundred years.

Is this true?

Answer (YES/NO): NO